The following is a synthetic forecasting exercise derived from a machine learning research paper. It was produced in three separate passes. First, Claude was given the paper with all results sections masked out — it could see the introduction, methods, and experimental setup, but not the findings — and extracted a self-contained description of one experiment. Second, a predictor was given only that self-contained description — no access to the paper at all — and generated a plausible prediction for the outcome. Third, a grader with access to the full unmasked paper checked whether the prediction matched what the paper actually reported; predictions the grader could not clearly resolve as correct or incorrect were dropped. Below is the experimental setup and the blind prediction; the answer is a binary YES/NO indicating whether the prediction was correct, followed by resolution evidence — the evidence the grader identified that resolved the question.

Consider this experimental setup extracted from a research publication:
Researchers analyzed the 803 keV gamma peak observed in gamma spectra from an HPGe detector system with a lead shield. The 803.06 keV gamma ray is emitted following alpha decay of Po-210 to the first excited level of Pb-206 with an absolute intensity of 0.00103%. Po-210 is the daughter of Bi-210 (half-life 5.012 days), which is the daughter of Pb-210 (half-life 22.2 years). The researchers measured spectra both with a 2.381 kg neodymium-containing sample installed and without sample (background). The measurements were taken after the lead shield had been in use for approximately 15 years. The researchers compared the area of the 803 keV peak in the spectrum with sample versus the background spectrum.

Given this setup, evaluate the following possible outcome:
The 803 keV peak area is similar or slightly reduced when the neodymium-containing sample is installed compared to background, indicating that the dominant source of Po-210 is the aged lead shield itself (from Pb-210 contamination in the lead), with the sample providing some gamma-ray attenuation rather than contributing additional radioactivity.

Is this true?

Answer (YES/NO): NO